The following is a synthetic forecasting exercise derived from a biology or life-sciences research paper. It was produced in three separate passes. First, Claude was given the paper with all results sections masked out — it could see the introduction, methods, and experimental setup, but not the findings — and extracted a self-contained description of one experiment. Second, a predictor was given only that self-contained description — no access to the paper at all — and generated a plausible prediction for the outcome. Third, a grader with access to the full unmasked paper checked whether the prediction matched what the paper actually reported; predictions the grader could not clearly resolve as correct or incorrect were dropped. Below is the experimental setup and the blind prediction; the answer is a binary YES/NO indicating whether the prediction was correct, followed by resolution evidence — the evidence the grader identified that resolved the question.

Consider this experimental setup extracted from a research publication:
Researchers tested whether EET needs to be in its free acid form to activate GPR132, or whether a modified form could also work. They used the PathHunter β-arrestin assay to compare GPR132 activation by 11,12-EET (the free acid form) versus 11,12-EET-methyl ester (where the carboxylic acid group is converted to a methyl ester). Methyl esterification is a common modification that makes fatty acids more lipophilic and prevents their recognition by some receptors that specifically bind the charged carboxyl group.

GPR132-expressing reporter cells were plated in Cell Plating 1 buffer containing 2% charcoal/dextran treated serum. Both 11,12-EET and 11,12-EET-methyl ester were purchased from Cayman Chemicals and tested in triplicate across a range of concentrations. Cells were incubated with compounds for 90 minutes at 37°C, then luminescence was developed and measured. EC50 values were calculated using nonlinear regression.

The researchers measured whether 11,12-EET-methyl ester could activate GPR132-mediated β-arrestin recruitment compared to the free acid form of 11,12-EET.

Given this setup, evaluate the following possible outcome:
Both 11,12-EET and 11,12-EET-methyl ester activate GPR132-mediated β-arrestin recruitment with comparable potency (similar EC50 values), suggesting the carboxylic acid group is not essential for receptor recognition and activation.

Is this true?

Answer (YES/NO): NO